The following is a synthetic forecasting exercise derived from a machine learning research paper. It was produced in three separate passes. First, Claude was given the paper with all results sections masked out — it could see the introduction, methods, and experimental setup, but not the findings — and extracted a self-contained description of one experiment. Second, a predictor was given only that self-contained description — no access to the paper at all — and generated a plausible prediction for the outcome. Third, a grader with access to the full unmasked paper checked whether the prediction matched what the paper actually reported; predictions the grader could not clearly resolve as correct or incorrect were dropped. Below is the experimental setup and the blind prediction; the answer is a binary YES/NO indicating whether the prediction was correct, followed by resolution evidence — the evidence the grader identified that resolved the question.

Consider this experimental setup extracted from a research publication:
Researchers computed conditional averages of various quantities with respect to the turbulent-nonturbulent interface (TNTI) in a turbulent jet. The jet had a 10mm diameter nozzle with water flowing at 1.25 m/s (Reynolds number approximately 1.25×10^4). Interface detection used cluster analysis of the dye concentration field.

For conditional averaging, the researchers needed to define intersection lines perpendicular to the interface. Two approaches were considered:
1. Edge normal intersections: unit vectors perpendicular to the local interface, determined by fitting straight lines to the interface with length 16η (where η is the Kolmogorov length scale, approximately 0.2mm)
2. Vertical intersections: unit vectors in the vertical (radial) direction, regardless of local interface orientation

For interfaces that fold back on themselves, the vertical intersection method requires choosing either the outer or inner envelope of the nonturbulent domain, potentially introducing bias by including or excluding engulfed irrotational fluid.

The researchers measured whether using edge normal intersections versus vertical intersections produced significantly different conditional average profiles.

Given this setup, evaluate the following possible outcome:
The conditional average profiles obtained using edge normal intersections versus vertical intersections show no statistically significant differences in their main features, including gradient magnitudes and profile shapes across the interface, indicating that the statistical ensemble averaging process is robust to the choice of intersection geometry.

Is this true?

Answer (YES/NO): NO